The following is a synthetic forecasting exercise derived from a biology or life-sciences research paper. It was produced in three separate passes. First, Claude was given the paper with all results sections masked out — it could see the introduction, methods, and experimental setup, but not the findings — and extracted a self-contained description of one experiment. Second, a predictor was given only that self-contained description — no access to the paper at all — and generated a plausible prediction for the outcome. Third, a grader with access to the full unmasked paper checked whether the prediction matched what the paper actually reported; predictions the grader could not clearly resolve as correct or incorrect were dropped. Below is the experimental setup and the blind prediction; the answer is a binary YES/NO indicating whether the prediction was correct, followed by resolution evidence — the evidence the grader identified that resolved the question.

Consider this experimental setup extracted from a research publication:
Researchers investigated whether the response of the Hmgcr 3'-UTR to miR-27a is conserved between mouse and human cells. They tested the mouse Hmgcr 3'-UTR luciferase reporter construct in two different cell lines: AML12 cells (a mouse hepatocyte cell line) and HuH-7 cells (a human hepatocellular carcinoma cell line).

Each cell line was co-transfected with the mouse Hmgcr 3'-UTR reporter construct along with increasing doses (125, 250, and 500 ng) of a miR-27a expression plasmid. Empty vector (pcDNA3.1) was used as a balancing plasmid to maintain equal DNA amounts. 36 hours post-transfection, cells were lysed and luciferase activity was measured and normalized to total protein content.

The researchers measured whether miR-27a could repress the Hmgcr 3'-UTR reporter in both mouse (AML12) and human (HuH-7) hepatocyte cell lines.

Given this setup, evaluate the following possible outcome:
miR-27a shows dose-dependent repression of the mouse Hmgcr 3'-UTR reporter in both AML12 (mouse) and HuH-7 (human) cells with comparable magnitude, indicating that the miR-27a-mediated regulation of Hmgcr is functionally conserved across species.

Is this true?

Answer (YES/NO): NO